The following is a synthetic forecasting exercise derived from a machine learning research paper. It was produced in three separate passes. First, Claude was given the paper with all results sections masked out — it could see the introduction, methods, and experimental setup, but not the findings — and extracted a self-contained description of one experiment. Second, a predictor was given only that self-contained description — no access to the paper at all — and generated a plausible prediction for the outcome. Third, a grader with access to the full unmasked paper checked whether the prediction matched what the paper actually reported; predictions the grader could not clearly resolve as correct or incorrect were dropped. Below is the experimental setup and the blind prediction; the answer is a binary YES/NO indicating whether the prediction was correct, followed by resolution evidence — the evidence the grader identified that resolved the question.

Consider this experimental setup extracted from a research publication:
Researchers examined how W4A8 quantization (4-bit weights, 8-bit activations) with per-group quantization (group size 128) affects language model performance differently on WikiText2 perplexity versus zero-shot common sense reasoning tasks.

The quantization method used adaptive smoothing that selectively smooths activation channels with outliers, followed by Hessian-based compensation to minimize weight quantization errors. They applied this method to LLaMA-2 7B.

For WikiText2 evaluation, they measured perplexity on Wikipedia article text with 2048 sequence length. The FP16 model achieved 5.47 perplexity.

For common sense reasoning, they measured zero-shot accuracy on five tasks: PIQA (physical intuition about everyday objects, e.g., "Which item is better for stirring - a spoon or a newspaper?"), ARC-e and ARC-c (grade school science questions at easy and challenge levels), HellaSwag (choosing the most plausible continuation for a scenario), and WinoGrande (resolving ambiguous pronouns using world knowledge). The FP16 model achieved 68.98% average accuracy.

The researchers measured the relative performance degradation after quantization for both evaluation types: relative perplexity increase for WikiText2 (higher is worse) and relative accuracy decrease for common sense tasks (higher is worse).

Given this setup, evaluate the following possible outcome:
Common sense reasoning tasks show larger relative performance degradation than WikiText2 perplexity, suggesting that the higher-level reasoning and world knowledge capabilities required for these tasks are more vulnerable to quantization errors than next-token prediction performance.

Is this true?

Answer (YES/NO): NO